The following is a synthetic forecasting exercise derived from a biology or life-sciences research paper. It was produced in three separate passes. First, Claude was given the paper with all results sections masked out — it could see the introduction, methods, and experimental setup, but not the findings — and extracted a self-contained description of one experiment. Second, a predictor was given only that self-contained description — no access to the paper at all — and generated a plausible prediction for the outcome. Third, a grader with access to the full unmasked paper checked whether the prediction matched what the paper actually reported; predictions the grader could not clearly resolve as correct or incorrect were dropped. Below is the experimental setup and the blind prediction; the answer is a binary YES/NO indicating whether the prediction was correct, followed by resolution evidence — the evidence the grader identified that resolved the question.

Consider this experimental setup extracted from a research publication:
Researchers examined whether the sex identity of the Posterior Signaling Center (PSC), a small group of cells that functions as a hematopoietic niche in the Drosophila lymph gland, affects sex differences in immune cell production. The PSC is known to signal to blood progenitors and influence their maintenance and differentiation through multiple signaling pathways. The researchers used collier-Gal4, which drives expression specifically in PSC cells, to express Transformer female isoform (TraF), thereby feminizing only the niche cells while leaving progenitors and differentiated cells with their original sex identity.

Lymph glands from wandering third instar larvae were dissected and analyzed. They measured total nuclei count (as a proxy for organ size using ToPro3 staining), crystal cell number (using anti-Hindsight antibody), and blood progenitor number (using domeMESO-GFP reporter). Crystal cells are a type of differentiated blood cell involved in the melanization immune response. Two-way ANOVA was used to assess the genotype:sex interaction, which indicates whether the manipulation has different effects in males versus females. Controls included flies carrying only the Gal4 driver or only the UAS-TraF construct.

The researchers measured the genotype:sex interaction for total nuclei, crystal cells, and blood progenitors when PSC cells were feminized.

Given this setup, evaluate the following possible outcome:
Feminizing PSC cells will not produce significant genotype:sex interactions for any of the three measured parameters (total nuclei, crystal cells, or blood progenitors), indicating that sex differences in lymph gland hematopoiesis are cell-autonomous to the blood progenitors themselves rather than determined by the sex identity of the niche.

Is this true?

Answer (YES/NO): NO